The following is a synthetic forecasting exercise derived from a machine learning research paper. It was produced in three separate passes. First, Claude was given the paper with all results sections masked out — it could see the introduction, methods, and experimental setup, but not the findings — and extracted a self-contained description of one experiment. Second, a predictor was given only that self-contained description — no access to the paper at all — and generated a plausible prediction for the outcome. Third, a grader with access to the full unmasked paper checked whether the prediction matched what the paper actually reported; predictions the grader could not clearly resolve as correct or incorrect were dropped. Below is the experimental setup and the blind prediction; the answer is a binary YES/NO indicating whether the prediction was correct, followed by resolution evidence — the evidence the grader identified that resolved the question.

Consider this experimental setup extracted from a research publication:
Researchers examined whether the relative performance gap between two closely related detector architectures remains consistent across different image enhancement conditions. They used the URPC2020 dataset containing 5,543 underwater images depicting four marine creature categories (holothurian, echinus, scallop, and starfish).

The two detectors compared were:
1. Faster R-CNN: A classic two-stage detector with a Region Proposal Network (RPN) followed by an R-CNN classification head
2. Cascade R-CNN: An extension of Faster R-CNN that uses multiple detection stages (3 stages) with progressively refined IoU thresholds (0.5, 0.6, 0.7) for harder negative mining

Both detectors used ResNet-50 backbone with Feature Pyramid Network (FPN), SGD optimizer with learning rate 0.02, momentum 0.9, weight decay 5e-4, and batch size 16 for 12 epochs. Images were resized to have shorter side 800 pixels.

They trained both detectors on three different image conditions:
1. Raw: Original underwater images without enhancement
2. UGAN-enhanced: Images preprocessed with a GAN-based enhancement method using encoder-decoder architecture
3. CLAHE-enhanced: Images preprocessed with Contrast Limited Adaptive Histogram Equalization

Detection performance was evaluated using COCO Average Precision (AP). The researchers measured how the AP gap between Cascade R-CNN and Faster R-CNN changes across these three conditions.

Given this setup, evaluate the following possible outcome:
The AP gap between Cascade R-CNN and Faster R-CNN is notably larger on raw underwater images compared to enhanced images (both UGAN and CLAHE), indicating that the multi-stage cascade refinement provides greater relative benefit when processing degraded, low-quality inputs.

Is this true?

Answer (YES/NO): NO